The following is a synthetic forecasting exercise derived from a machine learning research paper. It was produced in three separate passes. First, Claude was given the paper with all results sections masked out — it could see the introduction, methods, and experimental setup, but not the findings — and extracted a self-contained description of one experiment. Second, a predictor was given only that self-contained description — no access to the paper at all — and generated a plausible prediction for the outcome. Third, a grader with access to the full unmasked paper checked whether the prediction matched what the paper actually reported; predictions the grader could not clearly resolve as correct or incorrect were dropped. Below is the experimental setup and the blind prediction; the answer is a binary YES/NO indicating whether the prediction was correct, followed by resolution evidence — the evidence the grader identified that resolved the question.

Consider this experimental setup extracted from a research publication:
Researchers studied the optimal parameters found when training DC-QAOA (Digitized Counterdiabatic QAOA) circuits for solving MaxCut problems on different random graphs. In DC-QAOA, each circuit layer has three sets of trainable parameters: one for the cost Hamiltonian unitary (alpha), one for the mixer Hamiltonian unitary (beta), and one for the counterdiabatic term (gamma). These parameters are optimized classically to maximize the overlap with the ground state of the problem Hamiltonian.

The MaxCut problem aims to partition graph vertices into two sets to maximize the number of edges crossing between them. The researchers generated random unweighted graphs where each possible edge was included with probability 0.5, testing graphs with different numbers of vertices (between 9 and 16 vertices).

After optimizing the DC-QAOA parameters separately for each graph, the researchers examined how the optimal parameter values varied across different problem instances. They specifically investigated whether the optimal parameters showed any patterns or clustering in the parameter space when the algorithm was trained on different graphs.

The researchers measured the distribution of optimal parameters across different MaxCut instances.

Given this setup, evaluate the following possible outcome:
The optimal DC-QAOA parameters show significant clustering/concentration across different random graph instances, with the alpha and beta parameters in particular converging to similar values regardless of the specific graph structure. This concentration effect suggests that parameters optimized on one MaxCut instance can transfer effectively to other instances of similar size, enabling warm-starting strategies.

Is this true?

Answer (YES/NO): YES